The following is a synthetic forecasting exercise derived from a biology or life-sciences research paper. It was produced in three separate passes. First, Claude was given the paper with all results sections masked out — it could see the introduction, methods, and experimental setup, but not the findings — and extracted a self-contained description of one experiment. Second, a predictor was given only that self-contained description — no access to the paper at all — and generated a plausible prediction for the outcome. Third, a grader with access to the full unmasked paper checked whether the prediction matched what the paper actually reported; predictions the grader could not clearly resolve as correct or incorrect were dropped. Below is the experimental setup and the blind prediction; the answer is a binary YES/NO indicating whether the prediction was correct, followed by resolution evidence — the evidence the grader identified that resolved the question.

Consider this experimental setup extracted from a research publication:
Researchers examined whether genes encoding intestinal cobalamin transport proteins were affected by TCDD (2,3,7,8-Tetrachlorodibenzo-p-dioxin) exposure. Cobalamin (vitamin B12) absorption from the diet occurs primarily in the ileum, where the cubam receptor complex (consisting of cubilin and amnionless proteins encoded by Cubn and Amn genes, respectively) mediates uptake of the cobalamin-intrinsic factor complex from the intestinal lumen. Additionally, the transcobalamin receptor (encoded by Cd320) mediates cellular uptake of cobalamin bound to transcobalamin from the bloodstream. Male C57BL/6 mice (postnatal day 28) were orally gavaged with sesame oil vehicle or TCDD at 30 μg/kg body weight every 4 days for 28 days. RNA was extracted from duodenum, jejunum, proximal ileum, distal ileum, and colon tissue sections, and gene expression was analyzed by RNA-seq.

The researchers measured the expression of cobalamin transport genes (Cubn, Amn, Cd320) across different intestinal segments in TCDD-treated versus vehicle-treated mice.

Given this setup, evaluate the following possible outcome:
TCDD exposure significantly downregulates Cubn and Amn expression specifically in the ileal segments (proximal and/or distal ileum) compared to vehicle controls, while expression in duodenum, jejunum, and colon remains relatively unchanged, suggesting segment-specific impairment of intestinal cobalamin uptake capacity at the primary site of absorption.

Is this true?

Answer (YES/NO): NO